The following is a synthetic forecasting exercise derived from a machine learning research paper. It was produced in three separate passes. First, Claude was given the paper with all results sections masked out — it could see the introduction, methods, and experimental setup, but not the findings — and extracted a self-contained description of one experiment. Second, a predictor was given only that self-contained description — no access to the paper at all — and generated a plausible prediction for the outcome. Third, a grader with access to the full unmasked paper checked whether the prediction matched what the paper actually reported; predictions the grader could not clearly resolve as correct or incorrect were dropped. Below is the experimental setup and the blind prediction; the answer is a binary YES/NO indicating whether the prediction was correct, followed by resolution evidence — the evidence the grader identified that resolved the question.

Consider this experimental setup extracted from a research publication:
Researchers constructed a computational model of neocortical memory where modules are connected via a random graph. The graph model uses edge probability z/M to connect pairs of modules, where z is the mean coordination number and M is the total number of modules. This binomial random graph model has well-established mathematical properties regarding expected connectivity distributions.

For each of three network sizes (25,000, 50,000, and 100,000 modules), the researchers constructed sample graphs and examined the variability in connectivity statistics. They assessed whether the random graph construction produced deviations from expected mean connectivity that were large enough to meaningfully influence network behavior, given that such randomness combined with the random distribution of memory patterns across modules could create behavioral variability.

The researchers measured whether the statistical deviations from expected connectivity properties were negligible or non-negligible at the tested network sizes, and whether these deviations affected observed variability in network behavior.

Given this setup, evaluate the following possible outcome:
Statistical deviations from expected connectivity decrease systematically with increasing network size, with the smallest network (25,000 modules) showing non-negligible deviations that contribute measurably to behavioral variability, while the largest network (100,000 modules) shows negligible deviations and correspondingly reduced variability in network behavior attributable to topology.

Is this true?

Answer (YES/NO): NO